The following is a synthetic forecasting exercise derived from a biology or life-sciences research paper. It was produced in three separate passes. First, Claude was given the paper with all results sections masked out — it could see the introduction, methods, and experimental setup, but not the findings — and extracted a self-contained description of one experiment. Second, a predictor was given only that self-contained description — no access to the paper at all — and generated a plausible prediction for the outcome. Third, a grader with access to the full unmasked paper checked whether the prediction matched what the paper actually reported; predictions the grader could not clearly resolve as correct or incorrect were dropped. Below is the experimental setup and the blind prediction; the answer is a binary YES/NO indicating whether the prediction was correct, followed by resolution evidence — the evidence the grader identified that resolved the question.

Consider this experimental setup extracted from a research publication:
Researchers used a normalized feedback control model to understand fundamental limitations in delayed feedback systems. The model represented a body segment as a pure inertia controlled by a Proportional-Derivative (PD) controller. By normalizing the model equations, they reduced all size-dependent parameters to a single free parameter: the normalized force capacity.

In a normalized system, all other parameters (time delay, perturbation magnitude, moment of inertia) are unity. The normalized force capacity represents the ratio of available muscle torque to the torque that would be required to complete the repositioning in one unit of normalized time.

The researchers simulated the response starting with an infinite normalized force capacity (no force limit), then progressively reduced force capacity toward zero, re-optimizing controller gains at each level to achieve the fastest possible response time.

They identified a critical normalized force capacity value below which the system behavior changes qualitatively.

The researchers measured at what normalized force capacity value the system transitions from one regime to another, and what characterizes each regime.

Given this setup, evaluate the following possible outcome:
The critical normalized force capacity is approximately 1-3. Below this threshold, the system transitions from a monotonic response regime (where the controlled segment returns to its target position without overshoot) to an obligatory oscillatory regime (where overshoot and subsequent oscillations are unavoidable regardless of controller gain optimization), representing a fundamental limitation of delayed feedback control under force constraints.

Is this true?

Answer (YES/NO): NO